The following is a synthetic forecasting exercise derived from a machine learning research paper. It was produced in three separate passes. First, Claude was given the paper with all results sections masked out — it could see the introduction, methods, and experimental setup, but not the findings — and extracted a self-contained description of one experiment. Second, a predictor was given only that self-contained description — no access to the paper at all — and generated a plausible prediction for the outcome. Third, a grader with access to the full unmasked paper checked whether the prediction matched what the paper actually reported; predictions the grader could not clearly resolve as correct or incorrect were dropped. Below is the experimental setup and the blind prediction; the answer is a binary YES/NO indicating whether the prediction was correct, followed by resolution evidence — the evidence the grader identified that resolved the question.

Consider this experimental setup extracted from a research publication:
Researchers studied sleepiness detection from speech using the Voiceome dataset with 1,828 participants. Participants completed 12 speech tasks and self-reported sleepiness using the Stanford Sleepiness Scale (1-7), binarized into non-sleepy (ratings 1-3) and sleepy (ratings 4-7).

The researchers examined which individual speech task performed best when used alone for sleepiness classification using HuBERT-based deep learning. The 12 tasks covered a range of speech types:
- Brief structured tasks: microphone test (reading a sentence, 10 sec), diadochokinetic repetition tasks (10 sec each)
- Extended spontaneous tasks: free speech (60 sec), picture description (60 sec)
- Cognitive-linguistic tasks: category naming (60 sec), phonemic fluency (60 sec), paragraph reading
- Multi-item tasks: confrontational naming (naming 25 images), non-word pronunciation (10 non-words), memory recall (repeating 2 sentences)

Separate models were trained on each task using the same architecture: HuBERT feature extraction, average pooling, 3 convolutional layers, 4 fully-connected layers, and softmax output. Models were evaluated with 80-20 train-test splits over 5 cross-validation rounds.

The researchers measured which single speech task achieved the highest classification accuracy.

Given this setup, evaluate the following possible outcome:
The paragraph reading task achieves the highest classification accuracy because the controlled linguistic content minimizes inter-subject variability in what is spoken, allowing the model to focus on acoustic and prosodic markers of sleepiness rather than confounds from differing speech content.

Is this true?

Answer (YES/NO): NO